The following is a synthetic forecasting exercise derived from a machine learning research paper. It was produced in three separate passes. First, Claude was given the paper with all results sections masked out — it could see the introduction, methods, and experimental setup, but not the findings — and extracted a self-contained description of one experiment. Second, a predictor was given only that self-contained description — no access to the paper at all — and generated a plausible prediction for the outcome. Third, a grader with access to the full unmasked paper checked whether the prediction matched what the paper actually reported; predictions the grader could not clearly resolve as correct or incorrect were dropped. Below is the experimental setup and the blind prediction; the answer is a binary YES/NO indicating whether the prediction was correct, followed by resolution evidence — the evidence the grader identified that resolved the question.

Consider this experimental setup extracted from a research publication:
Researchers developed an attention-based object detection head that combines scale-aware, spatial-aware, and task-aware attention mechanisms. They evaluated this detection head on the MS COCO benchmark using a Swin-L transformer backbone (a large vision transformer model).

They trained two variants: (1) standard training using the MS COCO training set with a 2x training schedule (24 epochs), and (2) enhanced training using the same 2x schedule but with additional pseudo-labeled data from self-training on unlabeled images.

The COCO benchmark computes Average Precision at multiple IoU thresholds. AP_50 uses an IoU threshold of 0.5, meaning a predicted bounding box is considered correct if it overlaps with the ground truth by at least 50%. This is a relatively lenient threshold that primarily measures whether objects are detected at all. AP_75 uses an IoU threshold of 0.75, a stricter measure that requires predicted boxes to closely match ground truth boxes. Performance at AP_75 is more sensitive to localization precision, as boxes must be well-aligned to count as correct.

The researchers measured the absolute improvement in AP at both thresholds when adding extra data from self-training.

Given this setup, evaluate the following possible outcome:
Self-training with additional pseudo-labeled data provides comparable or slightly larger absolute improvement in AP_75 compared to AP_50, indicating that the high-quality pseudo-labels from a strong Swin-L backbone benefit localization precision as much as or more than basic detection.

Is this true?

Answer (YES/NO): YES